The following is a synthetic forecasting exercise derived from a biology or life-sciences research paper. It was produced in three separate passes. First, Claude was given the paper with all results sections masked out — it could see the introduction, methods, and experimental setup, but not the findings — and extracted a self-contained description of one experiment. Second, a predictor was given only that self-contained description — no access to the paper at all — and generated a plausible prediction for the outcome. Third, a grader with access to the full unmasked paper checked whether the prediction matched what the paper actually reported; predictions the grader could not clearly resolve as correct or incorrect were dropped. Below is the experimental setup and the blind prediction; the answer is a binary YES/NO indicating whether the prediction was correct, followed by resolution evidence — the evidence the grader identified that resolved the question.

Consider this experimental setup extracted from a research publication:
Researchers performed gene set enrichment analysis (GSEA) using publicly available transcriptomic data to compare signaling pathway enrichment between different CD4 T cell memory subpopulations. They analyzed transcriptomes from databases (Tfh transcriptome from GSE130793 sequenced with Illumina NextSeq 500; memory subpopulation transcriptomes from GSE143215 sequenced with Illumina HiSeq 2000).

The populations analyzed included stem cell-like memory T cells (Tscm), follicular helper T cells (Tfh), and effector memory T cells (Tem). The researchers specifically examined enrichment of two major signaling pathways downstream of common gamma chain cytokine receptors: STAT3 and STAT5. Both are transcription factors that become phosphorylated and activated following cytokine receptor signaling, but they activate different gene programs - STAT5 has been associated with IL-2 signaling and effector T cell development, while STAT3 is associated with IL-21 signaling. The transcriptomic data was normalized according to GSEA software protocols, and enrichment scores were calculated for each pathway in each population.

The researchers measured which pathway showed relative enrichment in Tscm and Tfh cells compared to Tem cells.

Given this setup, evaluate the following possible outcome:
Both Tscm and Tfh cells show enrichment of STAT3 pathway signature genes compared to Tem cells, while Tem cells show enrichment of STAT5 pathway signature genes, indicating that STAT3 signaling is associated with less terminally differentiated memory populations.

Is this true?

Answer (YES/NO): YES